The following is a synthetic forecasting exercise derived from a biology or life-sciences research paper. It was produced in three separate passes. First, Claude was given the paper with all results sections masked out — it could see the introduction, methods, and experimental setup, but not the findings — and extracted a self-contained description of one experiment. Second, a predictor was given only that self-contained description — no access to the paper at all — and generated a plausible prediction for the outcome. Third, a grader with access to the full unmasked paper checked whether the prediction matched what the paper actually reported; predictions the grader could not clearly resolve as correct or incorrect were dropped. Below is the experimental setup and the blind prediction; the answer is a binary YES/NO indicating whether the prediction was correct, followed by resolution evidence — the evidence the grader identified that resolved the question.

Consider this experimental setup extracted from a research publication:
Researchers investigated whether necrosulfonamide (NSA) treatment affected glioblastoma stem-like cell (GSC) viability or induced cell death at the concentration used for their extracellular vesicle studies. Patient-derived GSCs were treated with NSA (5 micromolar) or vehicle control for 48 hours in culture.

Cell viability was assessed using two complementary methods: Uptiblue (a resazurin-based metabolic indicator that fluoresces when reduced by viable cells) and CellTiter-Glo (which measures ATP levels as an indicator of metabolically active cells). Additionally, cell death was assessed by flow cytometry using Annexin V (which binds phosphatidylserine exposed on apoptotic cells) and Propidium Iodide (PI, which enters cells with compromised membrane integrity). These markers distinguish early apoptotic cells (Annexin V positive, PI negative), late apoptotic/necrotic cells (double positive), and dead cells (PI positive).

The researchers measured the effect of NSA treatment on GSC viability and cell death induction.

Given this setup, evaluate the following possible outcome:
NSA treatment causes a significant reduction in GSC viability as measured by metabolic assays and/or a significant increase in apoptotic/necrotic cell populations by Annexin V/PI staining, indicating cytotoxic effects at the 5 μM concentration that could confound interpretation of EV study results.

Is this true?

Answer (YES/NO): YES